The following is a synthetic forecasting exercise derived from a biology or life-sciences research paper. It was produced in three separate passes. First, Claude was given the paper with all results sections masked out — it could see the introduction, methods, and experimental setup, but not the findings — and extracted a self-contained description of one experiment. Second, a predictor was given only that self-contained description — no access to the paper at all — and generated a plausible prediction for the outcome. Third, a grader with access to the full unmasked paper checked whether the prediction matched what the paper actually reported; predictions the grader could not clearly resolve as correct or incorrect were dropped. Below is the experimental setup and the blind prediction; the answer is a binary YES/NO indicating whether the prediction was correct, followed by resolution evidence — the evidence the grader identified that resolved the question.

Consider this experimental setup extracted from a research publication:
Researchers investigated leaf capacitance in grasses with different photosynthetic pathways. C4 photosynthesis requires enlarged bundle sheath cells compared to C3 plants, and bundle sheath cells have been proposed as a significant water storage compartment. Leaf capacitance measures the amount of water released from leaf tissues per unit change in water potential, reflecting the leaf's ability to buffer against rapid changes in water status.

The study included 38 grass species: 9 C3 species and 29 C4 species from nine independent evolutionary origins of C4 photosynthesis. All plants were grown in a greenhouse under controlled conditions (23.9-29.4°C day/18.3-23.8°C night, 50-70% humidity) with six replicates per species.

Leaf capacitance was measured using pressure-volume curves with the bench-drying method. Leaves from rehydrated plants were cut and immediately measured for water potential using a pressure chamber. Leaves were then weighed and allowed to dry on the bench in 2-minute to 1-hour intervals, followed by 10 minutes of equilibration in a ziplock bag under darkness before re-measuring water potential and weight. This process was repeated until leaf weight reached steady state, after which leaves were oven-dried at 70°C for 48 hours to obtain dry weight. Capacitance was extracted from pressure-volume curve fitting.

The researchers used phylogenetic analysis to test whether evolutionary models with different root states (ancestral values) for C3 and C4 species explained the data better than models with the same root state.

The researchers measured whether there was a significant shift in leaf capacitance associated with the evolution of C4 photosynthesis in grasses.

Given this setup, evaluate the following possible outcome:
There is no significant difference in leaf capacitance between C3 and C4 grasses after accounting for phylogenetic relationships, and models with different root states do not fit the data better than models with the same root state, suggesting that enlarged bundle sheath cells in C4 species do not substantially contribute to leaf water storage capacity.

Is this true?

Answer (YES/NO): NO